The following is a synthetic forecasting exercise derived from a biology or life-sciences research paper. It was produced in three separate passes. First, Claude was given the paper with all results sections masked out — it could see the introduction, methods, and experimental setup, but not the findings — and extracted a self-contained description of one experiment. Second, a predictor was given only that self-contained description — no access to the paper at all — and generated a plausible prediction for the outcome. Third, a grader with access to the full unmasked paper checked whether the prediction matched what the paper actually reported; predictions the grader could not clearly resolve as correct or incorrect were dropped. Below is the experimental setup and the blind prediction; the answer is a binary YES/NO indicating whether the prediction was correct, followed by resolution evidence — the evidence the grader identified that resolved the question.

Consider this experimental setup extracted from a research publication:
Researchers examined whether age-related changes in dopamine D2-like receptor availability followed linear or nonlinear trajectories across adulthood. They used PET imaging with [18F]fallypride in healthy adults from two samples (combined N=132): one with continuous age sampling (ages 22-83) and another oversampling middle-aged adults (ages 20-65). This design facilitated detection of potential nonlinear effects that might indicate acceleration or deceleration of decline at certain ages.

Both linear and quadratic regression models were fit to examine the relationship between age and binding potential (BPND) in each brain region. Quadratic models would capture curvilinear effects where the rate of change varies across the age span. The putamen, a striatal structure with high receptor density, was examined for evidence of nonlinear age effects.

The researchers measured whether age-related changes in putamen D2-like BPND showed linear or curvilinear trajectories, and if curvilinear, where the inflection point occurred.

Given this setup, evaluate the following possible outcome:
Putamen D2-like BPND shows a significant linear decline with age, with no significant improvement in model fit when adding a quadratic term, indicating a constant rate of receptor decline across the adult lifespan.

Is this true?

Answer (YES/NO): NO